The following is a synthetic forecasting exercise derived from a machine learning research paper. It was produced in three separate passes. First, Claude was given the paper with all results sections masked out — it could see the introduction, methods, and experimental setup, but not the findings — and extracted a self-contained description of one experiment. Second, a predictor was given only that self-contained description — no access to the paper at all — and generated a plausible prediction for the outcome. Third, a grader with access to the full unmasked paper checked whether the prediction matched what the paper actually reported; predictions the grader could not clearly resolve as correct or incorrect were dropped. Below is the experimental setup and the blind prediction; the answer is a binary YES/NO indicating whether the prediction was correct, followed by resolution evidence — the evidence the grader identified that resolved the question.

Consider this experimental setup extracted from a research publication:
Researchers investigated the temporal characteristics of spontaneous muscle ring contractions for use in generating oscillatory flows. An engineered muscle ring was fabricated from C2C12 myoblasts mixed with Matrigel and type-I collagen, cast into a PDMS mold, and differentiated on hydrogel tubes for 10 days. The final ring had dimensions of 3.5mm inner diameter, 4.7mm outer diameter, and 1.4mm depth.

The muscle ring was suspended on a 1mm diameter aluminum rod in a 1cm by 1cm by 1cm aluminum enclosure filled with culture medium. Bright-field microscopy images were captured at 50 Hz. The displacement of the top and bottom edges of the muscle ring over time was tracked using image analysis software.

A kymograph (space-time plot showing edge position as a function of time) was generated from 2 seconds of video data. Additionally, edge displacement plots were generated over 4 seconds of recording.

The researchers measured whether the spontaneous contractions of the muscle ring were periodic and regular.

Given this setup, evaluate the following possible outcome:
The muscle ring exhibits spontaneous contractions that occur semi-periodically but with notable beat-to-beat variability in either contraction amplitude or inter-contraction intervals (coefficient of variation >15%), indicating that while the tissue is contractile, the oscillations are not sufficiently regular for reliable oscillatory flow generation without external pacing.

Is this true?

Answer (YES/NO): NO